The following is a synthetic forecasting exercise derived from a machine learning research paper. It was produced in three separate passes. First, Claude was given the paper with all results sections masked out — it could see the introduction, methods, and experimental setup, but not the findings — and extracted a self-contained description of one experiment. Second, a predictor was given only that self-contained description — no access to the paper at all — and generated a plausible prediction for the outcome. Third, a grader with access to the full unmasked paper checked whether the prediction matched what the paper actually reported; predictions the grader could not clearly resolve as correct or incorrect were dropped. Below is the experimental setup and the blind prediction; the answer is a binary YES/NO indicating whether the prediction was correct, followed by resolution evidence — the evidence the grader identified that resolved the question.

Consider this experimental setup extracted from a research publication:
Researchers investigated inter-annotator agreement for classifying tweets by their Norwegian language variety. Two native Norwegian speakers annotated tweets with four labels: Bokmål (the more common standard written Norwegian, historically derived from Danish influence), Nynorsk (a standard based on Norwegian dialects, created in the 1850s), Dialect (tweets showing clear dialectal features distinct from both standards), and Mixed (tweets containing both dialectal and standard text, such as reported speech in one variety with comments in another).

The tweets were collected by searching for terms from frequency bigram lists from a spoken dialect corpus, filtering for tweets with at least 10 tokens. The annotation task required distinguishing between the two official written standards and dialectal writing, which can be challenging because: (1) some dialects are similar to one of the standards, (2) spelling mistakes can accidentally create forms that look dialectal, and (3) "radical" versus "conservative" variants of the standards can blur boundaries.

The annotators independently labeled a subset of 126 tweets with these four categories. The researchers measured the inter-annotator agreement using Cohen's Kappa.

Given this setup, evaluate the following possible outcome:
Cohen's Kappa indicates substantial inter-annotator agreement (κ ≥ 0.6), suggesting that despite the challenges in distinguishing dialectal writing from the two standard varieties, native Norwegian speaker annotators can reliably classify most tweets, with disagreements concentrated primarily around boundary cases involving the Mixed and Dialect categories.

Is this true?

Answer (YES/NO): YES